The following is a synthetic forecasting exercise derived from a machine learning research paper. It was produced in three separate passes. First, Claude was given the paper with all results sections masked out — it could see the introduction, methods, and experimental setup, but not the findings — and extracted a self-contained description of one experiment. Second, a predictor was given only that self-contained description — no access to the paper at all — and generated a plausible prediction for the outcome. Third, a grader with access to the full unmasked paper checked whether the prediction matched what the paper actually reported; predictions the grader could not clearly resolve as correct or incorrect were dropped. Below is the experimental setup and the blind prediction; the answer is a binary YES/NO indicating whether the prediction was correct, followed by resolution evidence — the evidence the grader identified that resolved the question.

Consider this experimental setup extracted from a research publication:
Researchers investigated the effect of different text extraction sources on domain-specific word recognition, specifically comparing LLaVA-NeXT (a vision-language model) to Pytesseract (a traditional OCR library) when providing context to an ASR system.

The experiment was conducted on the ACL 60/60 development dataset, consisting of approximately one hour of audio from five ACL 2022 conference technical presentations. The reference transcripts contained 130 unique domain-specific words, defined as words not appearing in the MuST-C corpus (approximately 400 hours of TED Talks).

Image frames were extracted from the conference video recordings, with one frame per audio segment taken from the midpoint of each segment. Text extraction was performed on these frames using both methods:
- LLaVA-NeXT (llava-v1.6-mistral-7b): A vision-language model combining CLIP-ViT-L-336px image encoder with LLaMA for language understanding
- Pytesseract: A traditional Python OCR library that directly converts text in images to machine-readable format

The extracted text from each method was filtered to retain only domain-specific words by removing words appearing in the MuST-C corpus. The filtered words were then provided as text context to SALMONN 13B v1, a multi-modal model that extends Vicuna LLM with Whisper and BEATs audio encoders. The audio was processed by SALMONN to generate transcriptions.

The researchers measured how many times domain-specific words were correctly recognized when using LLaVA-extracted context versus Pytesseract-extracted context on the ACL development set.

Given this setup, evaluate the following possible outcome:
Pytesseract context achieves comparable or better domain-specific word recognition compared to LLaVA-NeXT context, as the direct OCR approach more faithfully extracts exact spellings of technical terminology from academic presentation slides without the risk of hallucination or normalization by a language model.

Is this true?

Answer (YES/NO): NO